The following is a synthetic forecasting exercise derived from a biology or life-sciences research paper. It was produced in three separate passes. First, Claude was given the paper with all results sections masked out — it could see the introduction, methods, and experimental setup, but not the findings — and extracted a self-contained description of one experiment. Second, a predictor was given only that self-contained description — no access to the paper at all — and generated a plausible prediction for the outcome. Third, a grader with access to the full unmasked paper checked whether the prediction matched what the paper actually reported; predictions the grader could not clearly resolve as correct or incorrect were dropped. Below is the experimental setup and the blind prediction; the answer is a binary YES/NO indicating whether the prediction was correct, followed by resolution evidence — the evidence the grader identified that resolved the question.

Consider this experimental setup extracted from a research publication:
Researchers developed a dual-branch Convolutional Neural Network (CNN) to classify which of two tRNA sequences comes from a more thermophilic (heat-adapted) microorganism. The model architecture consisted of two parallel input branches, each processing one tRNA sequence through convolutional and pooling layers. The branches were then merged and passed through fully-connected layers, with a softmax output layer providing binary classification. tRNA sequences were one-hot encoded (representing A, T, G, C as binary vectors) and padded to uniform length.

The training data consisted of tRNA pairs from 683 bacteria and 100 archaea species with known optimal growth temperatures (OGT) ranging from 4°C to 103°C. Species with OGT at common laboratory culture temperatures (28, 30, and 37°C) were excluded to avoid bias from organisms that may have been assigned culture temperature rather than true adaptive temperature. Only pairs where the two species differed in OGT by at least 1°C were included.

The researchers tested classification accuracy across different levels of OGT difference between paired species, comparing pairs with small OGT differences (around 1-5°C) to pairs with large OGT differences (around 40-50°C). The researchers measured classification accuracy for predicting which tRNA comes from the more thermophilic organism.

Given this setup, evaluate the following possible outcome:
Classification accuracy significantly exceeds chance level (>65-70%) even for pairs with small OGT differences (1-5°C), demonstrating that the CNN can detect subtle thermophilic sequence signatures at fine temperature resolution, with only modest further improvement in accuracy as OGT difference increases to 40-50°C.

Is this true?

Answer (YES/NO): NO